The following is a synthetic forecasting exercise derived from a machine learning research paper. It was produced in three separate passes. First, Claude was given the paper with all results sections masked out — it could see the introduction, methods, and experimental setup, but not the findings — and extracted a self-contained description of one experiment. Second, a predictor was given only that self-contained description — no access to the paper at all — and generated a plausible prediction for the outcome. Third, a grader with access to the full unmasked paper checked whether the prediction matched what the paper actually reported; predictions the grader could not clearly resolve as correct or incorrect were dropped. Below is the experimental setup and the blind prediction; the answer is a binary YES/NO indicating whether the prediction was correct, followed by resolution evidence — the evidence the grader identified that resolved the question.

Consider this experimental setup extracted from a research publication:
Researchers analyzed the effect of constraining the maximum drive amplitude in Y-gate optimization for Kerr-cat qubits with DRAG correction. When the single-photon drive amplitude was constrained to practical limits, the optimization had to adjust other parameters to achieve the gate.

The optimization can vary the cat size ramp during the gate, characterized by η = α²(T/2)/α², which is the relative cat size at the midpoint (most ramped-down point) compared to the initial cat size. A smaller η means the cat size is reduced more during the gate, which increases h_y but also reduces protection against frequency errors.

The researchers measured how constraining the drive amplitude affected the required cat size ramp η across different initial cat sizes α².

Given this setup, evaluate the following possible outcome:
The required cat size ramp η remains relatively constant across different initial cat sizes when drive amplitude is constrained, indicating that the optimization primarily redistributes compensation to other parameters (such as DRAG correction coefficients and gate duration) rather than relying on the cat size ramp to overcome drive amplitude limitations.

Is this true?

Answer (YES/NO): NO